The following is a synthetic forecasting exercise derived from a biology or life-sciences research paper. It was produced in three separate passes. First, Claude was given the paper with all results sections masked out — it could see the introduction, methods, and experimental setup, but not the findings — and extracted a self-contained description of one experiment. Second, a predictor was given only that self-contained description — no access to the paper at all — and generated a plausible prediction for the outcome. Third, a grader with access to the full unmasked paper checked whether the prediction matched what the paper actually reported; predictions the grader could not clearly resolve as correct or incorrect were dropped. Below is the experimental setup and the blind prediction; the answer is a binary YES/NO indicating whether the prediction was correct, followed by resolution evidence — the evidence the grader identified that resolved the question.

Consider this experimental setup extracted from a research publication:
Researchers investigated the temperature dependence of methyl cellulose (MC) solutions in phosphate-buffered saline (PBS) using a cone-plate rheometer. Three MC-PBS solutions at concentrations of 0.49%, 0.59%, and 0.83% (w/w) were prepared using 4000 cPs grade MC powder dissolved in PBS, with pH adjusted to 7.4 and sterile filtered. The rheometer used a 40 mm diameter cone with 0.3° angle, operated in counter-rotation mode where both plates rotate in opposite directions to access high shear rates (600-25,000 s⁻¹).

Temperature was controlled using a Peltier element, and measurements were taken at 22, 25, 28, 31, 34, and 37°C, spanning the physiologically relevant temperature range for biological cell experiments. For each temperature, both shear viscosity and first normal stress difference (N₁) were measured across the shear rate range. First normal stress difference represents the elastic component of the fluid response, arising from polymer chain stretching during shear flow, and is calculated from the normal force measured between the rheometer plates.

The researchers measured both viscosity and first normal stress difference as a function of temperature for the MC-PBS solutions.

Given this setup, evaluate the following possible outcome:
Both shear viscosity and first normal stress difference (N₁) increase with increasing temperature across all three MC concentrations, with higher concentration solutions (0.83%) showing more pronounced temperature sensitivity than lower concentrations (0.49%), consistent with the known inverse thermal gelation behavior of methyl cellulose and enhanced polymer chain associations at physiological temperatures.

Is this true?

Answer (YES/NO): NO